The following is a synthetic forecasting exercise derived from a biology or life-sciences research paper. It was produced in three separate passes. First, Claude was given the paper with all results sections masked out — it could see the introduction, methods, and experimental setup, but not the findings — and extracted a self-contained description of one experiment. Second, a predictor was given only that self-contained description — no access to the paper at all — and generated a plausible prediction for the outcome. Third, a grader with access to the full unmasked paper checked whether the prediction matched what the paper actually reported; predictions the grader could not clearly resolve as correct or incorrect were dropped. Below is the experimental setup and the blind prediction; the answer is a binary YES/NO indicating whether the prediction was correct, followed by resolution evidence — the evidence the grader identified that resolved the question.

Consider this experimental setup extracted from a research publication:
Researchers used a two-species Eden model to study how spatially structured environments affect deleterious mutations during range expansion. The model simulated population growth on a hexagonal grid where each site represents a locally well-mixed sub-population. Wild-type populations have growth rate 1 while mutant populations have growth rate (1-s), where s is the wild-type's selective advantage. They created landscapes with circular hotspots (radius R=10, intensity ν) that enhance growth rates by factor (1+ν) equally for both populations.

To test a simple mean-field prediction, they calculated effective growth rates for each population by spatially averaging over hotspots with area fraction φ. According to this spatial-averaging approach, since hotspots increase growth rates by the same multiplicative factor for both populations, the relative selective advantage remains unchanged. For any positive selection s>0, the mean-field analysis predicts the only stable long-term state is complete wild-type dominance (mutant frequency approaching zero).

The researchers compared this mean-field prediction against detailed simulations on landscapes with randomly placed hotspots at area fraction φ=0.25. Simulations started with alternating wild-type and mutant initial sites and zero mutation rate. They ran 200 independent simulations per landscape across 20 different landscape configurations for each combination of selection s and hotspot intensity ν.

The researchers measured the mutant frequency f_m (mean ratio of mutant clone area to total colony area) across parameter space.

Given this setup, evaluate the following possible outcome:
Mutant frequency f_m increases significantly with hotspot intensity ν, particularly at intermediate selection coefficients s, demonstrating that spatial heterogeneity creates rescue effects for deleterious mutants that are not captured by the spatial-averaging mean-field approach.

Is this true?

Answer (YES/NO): YES